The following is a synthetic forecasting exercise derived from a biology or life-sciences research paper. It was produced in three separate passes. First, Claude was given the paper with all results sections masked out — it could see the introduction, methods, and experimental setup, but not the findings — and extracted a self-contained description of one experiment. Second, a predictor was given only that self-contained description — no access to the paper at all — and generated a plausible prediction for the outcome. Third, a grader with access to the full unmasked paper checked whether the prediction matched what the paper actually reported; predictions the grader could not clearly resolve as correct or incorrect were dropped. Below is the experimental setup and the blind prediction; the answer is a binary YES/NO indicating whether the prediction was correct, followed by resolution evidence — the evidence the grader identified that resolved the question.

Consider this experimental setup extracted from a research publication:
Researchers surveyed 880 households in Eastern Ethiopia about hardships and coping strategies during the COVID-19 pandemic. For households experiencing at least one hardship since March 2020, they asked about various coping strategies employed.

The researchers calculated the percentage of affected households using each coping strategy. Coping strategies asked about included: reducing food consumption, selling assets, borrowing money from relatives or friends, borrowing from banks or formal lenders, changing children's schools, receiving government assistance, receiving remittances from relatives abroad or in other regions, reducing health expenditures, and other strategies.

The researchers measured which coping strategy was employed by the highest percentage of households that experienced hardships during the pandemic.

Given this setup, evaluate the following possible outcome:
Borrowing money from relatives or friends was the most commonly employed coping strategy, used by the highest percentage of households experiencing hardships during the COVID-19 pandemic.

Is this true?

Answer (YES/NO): NO